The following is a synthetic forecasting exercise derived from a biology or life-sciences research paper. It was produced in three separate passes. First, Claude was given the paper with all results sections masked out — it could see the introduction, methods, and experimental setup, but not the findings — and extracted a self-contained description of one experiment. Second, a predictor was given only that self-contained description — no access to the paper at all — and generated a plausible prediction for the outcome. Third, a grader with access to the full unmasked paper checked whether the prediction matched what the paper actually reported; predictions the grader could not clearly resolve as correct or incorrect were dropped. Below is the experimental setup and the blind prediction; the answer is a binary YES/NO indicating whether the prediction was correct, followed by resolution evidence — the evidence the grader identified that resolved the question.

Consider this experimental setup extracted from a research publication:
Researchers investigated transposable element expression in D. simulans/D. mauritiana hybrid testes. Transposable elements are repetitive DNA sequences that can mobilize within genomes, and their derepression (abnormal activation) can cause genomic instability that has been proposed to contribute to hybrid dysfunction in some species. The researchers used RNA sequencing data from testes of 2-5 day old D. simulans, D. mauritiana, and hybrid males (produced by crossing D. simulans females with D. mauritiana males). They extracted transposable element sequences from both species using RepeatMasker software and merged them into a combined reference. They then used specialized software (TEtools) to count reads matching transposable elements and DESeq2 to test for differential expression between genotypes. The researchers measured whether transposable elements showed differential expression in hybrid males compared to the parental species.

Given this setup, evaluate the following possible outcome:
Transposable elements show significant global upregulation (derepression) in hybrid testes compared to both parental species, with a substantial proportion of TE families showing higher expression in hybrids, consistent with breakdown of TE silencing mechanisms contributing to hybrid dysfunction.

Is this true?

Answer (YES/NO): NO